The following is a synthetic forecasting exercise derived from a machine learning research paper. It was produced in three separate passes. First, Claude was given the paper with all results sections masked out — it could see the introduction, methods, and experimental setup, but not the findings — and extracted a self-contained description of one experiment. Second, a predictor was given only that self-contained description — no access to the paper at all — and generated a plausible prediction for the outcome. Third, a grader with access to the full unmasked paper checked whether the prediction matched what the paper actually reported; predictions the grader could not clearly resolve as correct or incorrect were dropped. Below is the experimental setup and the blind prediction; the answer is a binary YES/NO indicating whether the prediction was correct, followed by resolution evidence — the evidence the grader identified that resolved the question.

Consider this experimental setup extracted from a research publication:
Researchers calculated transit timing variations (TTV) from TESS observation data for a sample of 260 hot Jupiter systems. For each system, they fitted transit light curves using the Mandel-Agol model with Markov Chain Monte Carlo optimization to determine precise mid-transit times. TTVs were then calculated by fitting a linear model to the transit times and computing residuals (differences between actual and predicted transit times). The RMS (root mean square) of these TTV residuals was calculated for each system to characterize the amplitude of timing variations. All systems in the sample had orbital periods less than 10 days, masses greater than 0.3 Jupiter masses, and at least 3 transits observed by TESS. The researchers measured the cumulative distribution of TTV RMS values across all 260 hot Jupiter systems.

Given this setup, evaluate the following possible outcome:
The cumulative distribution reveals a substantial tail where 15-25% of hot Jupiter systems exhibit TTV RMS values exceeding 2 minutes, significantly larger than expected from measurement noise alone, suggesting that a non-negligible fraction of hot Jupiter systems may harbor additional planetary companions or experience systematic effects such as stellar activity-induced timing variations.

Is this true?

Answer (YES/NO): NO